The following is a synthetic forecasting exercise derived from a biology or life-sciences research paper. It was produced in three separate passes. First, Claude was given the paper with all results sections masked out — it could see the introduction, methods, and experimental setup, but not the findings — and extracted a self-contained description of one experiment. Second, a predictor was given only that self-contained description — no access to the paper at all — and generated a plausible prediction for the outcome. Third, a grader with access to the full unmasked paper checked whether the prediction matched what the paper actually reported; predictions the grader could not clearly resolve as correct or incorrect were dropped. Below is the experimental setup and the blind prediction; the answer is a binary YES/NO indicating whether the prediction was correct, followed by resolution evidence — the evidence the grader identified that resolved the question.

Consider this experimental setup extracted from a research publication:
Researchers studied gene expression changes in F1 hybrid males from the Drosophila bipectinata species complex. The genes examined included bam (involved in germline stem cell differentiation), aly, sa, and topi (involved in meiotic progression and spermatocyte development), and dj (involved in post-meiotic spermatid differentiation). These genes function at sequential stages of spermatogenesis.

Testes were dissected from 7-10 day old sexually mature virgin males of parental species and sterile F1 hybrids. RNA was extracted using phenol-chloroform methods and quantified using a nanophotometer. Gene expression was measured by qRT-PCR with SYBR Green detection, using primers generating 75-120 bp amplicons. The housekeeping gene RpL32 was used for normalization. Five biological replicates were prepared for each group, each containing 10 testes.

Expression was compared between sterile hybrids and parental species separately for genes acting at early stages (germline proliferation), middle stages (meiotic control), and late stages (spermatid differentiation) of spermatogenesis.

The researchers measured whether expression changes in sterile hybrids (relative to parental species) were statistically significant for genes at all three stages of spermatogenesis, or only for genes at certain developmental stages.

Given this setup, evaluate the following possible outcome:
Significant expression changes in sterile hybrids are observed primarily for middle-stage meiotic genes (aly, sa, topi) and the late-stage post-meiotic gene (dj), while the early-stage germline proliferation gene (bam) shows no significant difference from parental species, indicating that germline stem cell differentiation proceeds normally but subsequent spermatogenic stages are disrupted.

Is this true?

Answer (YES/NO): NO